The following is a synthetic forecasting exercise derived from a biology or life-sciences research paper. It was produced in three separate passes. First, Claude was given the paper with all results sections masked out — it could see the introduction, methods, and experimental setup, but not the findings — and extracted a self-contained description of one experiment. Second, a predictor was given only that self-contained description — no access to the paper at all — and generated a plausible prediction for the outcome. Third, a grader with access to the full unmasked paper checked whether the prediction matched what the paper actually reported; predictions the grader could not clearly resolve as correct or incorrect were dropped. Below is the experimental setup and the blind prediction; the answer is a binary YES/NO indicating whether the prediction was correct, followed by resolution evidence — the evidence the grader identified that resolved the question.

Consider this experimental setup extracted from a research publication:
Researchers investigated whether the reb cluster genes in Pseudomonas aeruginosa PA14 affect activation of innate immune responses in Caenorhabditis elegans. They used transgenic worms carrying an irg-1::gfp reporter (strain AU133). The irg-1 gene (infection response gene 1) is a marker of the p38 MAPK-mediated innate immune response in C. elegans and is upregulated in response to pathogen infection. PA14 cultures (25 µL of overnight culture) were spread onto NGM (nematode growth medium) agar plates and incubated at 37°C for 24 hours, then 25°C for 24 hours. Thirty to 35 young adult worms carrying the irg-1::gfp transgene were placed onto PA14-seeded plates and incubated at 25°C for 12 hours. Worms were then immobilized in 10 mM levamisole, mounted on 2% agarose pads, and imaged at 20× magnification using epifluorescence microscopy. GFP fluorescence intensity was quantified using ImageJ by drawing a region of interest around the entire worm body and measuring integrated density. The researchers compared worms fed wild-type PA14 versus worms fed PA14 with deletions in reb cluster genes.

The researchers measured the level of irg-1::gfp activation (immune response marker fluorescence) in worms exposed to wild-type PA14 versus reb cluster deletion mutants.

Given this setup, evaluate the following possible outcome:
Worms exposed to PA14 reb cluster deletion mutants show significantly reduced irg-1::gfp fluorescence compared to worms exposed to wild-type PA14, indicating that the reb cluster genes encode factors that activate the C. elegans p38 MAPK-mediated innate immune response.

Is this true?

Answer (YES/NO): NO